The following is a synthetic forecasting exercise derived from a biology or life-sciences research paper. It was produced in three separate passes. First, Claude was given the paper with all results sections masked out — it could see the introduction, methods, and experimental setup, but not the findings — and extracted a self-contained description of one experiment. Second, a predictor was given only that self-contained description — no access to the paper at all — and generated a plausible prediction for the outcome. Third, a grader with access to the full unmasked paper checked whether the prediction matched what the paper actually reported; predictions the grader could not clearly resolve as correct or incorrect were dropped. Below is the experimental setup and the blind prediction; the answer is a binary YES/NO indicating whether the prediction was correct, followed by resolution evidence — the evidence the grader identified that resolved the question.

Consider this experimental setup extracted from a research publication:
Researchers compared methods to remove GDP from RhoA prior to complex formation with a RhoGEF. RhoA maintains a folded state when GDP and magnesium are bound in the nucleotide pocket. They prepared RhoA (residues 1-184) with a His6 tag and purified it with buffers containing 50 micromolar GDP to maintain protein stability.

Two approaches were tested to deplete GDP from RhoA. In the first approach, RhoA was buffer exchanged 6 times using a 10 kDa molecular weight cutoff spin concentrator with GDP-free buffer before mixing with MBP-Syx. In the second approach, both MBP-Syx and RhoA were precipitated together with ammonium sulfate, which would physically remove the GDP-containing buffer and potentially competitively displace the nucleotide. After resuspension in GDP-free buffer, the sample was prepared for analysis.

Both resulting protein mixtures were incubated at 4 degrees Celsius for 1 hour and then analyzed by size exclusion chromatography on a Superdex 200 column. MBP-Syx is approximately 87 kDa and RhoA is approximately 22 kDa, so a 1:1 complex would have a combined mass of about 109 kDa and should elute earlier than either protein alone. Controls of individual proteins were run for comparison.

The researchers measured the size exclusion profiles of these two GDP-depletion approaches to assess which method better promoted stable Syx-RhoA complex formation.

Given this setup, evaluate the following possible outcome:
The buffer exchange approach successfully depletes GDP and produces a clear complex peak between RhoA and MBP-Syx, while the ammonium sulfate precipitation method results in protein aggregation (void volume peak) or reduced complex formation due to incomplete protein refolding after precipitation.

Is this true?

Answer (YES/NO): NO